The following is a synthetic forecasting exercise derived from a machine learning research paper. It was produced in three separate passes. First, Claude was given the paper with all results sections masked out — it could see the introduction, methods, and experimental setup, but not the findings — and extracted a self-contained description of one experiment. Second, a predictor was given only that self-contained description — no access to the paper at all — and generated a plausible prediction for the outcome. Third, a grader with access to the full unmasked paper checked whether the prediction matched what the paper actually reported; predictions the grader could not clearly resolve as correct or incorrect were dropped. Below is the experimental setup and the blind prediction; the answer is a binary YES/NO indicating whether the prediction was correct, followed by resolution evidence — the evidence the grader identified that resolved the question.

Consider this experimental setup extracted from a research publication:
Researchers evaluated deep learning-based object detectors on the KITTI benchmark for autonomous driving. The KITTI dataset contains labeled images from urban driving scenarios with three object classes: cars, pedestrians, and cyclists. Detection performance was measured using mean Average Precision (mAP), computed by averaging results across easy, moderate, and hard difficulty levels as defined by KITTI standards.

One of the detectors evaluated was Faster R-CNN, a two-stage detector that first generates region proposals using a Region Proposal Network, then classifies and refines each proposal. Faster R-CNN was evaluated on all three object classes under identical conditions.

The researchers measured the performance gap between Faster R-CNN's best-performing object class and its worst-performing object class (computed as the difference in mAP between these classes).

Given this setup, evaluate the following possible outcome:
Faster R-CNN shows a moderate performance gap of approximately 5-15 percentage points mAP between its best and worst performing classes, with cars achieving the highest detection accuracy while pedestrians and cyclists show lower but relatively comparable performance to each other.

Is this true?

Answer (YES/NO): NO